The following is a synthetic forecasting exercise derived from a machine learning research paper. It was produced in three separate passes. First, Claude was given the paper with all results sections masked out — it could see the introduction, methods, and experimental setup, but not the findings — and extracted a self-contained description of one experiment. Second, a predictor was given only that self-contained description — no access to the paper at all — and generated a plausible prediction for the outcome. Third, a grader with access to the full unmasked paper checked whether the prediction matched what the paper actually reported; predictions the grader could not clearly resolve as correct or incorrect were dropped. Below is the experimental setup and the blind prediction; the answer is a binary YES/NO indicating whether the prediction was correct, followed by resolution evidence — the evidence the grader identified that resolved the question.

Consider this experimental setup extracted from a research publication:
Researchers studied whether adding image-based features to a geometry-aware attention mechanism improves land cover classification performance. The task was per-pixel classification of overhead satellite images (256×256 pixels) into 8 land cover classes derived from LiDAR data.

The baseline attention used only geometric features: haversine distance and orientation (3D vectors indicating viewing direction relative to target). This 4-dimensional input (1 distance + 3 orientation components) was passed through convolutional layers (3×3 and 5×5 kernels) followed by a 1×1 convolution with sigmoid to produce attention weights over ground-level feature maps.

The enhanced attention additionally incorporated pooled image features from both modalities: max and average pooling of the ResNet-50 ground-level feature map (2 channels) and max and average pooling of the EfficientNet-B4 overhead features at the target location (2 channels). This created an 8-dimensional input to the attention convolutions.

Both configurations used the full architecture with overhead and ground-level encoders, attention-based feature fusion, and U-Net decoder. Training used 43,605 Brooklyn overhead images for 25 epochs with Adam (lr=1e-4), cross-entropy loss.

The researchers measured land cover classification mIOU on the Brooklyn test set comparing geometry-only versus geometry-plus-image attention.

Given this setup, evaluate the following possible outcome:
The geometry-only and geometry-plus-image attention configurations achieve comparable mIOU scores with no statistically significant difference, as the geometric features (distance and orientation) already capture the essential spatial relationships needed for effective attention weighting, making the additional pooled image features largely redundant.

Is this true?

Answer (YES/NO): NO